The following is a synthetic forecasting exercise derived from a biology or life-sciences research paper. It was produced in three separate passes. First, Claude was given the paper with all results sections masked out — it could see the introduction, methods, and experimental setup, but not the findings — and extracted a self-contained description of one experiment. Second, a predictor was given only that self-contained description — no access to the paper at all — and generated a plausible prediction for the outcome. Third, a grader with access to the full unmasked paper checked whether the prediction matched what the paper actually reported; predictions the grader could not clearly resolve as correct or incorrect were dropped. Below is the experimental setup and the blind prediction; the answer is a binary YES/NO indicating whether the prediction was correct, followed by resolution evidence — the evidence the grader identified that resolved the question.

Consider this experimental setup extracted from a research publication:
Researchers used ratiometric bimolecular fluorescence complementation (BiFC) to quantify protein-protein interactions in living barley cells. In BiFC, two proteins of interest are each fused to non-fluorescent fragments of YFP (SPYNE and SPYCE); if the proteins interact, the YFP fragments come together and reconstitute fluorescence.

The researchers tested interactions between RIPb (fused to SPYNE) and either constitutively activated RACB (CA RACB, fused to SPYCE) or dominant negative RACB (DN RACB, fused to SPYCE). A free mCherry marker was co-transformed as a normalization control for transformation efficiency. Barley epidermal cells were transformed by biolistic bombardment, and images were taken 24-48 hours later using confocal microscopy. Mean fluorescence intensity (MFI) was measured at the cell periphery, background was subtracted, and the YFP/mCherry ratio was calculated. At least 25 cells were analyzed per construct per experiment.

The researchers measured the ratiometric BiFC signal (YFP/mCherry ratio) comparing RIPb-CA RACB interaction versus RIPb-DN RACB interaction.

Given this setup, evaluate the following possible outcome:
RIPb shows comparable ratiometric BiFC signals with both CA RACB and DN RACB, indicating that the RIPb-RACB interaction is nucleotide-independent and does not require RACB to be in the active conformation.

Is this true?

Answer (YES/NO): NO